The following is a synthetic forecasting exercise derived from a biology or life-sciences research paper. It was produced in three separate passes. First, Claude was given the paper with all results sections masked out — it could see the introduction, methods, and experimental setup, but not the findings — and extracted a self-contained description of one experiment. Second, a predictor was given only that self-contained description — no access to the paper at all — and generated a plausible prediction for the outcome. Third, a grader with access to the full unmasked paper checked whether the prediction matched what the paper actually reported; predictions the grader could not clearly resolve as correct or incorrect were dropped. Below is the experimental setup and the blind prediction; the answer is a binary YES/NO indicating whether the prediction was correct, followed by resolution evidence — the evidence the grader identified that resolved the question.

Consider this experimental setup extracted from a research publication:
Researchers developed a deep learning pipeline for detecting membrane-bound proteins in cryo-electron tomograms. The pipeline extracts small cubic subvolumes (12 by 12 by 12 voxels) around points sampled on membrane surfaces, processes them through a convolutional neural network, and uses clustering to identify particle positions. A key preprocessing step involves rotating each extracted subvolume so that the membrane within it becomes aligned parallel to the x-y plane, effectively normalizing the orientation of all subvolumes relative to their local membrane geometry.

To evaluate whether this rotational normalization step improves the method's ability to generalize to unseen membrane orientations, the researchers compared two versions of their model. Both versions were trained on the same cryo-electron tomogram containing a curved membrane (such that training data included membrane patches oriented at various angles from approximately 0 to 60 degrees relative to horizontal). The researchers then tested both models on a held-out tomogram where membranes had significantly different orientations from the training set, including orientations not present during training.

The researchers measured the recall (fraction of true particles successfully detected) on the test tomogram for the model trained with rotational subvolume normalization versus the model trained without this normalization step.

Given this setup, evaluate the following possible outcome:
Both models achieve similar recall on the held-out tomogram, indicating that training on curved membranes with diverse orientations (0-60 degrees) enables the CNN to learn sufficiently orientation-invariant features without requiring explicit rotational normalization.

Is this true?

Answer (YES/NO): NO